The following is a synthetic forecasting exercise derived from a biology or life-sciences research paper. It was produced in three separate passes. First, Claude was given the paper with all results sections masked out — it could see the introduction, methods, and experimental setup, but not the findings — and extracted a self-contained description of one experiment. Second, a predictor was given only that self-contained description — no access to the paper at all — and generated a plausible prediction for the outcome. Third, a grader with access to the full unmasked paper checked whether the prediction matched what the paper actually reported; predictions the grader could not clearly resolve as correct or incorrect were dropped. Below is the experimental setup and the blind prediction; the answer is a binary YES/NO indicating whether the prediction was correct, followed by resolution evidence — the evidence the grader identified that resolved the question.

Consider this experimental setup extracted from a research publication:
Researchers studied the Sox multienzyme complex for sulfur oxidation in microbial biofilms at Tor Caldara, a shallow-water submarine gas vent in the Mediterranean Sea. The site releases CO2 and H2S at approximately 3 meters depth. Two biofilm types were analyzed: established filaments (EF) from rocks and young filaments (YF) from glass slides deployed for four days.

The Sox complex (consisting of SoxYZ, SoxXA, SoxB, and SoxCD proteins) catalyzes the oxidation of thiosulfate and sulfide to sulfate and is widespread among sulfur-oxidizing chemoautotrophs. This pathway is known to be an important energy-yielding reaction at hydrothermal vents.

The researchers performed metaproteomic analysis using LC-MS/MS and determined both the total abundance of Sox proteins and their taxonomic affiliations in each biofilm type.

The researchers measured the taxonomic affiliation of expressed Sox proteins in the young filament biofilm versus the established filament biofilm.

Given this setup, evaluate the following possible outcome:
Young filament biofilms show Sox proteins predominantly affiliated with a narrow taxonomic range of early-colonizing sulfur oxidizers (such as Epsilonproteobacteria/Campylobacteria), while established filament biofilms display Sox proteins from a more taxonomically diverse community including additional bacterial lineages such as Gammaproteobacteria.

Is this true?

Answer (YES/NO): NO